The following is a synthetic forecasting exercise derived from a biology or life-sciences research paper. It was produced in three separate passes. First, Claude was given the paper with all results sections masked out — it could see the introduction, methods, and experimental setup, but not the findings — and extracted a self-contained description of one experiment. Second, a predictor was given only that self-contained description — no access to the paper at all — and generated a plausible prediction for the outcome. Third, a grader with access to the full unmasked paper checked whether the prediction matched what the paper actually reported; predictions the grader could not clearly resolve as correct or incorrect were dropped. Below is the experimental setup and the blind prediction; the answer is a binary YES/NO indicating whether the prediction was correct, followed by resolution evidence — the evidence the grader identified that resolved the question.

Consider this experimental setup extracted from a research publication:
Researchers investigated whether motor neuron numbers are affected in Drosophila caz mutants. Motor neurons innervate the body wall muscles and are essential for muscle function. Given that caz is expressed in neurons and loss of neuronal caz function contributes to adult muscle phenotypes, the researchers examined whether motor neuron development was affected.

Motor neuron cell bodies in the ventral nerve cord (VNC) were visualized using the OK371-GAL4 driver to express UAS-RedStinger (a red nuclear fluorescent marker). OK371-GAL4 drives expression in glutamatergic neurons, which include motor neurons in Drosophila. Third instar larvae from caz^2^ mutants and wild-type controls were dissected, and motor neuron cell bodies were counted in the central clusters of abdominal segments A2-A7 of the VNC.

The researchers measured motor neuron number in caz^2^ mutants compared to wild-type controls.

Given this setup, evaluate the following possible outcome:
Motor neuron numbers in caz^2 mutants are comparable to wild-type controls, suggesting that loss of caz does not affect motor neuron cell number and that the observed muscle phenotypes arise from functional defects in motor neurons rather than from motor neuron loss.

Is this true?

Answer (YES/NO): YES